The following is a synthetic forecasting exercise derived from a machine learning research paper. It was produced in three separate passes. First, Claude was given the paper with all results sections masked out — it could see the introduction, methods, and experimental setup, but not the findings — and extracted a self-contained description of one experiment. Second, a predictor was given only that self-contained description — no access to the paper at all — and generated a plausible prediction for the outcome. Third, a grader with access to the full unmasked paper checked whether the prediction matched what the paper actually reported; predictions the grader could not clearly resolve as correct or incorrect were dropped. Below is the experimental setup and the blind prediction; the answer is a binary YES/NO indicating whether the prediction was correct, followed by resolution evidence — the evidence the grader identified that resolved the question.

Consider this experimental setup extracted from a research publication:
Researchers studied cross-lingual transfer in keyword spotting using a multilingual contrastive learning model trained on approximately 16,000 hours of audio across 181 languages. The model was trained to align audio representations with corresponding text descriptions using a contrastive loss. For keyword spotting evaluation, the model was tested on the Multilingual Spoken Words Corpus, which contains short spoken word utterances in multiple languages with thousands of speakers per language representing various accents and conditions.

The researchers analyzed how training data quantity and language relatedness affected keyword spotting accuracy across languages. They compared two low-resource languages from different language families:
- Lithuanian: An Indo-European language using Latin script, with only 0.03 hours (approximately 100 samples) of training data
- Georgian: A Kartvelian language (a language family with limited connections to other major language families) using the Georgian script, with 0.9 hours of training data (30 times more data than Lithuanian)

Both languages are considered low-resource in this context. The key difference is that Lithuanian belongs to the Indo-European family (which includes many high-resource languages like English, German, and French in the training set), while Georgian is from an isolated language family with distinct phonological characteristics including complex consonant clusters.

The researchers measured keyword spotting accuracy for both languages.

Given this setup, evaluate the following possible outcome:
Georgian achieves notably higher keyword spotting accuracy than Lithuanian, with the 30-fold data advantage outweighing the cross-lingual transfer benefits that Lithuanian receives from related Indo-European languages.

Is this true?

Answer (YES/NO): NO